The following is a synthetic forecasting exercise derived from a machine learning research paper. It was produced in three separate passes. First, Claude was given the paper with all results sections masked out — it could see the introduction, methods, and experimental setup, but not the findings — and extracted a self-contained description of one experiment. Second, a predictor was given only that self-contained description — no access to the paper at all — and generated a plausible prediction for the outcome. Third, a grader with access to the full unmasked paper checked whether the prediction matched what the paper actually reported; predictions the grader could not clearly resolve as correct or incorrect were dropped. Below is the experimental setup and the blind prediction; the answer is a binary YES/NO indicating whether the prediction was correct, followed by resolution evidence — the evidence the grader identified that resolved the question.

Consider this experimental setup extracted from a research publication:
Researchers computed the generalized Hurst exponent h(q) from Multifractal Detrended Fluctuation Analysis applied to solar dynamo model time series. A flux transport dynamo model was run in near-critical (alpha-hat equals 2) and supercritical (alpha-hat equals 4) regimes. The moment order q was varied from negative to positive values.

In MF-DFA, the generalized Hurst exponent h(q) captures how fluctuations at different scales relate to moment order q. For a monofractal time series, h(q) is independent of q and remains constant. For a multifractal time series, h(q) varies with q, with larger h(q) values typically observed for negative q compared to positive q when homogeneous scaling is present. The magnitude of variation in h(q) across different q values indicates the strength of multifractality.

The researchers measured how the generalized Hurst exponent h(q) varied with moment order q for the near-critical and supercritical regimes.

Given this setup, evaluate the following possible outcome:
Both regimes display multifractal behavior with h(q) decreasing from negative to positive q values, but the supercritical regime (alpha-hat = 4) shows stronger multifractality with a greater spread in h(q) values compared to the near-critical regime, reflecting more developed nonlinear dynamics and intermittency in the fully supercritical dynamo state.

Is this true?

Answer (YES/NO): NO